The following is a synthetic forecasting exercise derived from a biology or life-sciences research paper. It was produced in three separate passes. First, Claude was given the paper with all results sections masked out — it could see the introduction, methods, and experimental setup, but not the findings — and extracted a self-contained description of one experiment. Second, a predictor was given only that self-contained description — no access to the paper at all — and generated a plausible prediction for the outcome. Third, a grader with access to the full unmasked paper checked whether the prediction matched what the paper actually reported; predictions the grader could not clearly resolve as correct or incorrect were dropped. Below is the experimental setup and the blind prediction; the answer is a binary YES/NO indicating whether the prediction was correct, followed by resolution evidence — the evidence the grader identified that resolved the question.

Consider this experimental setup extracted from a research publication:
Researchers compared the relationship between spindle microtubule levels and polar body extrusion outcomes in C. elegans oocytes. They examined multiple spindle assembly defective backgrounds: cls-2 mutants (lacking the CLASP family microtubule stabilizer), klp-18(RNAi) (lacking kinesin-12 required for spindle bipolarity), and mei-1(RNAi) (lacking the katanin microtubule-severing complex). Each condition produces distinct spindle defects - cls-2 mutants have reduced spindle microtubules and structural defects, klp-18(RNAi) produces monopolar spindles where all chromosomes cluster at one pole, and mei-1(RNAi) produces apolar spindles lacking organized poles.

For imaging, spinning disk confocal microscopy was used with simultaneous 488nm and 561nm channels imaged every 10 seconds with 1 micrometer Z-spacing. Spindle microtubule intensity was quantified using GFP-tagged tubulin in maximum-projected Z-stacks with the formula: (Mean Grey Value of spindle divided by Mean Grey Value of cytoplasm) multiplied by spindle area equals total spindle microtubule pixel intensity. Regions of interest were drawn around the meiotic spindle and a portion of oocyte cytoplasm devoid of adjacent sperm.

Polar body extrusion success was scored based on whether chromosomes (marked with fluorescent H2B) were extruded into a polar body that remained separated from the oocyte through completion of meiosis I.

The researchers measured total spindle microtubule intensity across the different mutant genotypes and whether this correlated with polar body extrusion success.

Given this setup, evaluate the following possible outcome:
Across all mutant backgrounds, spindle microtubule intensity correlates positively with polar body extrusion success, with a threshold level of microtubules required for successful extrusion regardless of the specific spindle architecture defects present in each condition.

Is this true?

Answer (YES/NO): NO